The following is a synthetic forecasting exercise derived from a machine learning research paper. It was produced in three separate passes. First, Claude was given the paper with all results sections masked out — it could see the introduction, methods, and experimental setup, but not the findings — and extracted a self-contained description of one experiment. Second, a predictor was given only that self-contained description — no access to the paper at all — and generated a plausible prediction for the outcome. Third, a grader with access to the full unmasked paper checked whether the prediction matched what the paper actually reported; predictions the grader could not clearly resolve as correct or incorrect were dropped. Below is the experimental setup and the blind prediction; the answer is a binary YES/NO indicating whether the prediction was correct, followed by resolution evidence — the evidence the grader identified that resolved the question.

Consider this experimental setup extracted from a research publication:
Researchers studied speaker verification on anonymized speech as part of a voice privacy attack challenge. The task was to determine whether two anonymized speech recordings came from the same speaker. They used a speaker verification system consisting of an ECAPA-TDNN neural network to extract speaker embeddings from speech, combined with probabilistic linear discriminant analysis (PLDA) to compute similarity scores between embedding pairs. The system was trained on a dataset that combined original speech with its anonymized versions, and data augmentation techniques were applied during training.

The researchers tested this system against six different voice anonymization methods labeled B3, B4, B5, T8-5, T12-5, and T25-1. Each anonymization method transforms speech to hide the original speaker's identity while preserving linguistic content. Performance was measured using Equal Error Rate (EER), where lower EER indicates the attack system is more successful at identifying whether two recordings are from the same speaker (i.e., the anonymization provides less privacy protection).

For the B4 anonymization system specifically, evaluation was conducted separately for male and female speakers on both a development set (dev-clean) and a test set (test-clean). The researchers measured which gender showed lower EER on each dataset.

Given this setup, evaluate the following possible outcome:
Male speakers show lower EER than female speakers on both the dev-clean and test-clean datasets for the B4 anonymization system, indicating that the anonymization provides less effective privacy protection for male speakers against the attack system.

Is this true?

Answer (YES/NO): NO